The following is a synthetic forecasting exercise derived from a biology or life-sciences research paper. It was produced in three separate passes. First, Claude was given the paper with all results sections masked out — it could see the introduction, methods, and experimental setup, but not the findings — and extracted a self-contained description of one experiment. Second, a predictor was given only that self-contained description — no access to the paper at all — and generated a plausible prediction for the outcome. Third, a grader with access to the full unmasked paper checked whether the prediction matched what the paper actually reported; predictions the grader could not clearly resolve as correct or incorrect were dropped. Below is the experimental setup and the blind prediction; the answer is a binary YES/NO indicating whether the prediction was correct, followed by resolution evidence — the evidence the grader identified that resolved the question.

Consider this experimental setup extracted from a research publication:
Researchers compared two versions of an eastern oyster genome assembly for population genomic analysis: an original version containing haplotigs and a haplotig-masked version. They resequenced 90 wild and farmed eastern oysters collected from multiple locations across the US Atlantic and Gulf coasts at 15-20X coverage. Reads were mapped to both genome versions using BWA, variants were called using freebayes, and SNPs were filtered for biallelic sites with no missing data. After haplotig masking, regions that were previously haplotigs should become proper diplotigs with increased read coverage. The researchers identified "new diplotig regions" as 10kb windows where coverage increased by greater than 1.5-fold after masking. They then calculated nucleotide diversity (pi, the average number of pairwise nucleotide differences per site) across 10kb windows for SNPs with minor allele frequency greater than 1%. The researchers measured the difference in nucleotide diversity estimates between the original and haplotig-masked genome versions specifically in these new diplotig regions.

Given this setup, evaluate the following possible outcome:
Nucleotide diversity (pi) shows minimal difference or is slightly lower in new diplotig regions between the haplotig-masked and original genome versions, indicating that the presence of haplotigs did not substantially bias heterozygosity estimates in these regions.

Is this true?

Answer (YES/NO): NO